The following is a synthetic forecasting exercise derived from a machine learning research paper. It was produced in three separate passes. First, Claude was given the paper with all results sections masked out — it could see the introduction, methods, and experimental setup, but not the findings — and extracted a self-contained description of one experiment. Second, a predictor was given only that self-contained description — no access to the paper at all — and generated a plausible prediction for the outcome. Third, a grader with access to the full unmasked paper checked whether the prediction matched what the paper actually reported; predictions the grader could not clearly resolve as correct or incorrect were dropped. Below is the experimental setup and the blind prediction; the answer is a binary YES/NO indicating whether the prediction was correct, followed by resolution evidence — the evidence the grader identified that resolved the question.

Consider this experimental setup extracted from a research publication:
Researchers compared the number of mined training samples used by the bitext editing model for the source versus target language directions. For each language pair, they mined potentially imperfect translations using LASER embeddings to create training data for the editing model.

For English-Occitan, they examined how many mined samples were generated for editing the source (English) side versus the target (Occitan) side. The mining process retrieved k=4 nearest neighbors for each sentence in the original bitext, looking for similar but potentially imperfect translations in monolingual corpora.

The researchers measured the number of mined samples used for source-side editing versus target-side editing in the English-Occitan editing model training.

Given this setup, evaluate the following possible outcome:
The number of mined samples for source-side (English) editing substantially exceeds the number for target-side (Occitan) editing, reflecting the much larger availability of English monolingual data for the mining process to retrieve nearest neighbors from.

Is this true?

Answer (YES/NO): NO